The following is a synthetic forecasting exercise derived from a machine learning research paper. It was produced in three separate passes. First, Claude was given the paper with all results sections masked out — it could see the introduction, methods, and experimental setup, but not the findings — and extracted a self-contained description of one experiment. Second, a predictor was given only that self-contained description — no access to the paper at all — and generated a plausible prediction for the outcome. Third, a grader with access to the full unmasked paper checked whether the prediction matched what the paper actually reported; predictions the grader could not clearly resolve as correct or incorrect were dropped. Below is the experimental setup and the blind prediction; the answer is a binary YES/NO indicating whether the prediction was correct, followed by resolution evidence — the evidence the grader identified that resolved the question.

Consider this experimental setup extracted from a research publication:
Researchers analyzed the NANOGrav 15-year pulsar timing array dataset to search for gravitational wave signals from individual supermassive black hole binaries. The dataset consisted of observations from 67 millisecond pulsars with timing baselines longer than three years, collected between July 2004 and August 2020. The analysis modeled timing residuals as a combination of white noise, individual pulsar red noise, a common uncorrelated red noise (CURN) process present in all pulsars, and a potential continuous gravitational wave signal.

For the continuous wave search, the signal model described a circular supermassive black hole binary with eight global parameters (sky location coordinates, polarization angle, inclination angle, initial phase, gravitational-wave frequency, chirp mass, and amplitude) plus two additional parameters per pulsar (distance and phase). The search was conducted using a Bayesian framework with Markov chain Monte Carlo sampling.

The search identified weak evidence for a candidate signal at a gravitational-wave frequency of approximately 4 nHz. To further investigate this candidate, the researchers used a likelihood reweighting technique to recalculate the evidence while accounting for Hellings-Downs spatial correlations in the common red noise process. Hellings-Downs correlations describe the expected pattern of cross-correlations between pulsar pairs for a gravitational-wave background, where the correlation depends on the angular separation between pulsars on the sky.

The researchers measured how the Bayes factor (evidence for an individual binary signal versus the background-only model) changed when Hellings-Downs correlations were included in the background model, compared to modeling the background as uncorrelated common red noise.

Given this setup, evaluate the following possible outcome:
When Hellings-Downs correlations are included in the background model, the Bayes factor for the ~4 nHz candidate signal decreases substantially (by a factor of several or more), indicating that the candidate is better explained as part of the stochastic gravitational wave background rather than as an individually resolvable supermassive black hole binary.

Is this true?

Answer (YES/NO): YES